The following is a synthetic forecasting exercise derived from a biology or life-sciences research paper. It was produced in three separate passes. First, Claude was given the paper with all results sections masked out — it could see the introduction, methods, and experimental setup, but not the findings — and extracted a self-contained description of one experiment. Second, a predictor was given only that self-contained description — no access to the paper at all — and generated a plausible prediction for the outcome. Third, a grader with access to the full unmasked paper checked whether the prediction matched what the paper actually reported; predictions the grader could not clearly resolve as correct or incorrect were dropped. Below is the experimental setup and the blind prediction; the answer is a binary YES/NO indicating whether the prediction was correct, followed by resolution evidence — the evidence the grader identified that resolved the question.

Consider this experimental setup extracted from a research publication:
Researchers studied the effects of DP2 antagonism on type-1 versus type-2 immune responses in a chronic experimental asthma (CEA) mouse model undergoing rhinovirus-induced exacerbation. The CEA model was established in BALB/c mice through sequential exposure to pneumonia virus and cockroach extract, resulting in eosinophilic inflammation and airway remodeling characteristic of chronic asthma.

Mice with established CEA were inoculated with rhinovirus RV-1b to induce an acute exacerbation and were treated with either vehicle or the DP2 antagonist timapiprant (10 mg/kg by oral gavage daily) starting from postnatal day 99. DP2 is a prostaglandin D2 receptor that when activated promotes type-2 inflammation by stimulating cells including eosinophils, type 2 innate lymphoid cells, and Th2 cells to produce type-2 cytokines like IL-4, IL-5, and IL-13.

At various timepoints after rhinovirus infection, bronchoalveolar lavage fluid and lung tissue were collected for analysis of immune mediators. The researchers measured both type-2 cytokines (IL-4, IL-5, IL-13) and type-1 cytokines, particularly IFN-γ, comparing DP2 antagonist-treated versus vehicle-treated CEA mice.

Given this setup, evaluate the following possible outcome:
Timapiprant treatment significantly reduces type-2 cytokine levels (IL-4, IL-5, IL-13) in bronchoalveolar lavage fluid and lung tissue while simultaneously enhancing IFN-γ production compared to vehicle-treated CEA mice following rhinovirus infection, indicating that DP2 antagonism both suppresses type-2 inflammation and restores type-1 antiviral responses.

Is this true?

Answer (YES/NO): YES